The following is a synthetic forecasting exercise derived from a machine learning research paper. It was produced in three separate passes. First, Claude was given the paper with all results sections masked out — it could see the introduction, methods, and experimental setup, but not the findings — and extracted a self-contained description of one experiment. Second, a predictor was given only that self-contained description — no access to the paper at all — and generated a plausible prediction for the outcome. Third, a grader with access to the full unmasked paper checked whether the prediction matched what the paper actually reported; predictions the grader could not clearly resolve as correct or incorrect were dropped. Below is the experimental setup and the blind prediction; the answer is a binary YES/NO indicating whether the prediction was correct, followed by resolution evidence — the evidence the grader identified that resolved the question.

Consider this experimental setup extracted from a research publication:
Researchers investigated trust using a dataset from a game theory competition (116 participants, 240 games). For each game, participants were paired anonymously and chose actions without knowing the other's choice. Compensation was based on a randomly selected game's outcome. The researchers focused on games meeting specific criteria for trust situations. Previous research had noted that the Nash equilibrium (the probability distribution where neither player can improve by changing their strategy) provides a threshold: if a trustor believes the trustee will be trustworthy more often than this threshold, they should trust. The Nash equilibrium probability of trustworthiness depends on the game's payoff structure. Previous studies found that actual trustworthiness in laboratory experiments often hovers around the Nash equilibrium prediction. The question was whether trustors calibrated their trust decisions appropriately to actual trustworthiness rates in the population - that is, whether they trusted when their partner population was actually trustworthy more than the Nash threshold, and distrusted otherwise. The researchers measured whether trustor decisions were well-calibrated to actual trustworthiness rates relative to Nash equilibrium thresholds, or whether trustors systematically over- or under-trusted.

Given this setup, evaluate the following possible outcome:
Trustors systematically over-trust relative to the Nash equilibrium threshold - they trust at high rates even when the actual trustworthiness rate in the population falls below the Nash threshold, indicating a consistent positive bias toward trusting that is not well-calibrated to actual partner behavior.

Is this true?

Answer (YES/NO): YES